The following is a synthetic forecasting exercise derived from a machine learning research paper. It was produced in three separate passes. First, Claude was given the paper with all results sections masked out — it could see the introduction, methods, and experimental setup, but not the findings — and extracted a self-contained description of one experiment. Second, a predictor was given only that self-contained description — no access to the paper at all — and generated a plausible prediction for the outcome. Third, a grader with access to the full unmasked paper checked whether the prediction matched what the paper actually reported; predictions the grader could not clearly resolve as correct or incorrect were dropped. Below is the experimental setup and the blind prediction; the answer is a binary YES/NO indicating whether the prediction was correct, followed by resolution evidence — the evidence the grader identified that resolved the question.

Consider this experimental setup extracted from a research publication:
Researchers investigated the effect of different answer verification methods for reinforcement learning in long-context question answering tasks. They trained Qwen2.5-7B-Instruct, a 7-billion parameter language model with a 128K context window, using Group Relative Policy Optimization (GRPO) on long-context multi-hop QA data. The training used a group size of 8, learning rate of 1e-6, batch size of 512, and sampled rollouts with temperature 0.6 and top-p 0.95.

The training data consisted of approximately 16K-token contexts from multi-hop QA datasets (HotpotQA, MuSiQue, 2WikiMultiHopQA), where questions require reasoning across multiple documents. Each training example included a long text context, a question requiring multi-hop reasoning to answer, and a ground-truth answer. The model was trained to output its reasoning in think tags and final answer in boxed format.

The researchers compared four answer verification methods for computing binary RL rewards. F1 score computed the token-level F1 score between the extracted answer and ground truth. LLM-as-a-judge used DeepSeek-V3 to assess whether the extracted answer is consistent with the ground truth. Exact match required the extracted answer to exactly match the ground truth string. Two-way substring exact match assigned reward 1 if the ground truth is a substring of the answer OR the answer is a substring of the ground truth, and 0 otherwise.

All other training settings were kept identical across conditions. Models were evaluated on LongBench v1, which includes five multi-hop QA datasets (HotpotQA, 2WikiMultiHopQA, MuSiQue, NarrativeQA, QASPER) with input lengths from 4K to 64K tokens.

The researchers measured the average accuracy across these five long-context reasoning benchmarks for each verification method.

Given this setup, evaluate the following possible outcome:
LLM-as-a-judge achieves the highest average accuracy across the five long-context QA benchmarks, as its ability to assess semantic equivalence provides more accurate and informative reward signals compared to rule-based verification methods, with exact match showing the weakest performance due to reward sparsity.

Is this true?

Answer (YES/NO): NO